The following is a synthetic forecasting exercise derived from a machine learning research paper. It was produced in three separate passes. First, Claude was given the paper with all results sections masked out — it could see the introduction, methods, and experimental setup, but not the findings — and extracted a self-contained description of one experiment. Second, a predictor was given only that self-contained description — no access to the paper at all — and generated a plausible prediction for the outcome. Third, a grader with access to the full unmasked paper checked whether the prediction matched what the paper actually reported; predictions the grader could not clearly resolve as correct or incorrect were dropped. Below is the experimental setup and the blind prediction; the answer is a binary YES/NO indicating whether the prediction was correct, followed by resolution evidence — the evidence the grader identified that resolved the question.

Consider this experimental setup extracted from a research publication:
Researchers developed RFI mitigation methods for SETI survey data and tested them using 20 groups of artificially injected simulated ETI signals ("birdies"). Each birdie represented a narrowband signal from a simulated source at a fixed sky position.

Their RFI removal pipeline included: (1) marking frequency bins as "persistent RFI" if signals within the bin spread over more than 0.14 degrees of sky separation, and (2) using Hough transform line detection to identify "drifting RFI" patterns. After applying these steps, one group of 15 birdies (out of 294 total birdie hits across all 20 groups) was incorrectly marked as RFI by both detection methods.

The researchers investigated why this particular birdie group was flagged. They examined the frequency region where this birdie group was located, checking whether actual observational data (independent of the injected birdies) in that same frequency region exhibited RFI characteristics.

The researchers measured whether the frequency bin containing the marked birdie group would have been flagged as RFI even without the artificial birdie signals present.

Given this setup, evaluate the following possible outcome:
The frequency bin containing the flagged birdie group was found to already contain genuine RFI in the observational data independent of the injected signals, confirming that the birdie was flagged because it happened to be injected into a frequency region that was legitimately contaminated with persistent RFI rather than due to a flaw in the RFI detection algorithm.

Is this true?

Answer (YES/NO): YES